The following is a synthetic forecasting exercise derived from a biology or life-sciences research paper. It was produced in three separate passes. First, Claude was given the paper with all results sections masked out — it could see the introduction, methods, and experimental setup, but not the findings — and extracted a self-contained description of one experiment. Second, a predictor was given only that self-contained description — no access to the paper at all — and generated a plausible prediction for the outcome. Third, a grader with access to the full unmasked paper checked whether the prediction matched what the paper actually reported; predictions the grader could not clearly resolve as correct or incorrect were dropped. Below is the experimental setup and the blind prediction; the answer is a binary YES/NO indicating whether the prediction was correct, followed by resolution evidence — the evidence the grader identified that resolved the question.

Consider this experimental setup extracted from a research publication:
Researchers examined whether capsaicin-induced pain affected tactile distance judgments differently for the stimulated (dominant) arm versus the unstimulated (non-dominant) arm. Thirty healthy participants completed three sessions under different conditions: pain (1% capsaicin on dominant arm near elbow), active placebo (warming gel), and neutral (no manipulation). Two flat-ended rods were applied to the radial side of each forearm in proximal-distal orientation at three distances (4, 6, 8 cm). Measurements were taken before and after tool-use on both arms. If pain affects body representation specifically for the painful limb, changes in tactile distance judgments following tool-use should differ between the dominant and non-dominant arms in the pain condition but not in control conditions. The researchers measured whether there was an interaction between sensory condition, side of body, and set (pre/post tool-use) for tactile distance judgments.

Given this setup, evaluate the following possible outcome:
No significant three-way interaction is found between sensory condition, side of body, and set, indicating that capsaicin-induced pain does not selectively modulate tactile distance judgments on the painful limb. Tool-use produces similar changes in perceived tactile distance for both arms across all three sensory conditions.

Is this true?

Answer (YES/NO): YES